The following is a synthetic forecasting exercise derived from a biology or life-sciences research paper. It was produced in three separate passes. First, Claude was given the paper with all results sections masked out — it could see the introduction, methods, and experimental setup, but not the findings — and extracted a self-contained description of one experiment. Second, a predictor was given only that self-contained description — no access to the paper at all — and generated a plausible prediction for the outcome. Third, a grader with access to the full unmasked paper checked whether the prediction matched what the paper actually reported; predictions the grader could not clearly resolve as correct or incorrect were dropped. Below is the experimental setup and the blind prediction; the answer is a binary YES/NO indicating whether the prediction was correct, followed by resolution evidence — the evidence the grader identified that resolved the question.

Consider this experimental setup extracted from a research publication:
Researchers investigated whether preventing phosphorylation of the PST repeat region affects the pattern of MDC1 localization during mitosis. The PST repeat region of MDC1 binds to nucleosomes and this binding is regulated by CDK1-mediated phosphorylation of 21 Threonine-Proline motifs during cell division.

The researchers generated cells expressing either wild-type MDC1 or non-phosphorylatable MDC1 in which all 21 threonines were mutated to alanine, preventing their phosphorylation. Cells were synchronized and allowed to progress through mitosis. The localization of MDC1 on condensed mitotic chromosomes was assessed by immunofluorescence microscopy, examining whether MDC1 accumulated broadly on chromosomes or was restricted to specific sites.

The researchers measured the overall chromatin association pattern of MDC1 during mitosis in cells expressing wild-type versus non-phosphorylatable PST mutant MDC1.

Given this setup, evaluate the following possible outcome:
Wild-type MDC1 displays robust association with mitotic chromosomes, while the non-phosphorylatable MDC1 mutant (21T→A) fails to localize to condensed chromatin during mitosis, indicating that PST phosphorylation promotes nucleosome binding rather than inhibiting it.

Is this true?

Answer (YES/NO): NO